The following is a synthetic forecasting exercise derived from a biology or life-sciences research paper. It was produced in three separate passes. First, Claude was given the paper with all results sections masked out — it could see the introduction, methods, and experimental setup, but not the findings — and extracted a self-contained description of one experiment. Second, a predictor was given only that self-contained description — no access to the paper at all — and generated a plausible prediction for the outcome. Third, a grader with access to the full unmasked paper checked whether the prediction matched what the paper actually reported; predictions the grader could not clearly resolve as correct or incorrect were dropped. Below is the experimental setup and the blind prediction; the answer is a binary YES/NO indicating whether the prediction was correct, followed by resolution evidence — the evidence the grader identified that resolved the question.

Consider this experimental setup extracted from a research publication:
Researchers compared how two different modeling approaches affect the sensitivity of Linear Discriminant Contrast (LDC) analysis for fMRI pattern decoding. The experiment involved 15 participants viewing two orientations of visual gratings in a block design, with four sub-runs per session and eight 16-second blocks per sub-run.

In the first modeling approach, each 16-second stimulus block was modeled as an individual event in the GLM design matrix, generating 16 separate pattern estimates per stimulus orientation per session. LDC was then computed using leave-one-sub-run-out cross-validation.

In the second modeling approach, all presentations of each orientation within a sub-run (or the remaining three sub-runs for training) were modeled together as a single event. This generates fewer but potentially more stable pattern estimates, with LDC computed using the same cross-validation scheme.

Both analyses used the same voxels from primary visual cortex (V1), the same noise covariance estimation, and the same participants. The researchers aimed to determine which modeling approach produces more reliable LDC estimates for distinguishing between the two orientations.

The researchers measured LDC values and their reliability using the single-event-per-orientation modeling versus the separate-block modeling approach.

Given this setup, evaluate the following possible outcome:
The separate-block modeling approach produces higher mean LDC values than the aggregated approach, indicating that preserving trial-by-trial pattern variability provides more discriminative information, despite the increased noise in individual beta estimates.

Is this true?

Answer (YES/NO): NO